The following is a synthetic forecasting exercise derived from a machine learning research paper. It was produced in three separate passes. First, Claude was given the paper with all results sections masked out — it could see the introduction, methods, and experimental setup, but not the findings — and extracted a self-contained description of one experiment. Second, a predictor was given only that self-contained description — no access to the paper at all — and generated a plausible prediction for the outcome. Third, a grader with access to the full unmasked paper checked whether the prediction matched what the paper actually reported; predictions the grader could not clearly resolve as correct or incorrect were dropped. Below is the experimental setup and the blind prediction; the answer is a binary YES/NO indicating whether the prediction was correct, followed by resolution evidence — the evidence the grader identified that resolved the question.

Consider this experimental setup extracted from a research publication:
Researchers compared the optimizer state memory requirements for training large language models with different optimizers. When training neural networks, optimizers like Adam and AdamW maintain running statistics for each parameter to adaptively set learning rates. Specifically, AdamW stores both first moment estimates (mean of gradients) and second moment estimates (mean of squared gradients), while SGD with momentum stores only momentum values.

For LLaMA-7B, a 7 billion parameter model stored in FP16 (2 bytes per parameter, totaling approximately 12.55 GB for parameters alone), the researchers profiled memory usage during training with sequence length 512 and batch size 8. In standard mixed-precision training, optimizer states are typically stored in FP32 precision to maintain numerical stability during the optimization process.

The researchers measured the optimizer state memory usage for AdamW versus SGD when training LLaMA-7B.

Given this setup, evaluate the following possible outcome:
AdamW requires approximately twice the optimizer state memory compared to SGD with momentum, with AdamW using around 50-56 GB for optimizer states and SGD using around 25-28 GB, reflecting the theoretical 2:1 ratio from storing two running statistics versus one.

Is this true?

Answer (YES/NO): NO